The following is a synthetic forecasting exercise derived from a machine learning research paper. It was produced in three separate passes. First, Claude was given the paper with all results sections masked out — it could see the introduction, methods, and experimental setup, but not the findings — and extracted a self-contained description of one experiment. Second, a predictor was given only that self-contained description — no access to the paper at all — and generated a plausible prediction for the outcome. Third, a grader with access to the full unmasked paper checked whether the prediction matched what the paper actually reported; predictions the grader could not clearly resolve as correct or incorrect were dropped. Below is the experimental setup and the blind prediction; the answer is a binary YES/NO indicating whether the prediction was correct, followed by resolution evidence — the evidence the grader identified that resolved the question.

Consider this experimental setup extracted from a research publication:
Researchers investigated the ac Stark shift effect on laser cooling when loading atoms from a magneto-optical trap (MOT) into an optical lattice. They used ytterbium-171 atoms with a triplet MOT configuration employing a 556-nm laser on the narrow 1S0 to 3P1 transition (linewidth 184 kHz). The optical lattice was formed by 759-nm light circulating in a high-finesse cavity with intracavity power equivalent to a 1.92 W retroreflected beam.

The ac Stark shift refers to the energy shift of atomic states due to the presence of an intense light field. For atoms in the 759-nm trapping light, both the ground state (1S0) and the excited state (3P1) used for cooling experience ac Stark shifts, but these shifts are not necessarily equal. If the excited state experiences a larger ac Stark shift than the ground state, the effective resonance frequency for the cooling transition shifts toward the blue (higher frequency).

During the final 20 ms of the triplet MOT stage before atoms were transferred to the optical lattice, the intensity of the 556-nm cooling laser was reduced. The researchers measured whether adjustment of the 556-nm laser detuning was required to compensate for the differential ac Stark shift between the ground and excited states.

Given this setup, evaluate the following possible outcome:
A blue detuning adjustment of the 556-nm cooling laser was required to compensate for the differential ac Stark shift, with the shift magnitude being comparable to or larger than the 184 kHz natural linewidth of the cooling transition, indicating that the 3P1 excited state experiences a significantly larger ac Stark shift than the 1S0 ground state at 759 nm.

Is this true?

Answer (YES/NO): NO